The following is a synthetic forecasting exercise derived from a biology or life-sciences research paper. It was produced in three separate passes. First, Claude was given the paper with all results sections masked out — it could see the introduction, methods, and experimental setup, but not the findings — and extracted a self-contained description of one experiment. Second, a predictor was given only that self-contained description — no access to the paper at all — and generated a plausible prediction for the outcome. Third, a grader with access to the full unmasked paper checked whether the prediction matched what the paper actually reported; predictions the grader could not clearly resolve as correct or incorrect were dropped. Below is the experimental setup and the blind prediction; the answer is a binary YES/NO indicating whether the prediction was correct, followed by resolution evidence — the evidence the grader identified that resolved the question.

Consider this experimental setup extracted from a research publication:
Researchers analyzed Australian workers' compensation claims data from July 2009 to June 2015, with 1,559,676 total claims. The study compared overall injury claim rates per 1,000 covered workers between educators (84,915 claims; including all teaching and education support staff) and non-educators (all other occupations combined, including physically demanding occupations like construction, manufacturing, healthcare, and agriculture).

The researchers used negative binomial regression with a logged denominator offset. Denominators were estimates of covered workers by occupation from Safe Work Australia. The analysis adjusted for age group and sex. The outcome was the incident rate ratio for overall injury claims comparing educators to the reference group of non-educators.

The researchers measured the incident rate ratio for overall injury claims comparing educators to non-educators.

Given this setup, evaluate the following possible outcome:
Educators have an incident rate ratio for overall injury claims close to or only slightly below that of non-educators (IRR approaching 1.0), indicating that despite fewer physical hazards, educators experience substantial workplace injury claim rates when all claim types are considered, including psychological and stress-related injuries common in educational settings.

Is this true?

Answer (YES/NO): NO